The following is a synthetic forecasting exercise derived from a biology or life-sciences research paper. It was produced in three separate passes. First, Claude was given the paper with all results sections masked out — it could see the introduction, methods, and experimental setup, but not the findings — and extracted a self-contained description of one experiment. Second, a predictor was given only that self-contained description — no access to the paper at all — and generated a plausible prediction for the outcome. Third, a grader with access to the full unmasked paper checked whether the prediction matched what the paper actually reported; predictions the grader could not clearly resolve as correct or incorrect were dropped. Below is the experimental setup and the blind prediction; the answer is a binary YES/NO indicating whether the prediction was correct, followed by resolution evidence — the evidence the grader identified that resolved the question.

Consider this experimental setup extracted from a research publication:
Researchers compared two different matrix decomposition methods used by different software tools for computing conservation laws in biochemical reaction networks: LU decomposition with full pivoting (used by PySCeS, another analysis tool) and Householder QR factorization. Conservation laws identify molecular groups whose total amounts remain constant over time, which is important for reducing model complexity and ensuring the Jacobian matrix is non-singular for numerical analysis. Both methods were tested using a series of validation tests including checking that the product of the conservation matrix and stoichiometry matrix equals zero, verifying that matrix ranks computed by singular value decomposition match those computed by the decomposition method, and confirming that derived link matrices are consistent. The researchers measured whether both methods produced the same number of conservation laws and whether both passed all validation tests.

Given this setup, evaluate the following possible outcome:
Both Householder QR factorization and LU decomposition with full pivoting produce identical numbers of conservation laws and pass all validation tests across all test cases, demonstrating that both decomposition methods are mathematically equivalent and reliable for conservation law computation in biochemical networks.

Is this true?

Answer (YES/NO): YES